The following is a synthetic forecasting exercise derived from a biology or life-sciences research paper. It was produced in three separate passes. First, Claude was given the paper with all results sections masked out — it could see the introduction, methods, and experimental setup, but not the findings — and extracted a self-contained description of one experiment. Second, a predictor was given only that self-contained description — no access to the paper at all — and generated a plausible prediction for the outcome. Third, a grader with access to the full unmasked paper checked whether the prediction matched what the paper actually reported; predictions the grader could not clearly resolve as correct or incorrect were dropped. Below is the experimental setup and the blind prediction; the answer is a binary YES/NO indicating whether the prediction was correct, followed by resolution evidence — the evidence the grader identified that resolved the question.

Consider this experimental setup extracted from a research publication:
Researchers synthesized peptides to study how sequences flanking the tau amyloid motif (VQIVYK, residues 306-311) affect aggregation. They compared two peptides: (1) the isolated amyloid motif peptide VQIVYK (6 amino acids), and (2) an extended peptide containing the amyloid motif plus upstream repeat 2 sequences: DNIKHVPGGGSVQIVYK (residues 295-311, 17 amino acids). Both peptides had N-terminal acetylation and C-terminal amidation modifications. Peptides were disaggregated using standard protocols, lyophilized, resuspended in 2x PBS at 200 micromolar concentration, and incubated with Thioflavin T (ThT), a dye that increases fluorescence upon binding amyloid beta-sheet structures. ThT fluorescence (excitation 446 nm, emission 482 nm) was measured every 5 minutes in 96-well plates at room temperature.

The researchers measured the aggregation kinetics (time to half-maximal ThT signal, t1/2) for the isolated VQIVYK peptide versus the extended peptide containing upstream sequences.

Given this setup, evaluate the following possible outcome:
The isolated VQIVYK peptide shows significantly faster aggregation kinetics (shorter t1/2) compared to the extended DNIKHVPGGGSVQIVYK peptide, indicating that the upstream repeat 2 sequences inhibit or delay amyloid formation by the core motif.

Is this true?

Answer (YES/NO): YES